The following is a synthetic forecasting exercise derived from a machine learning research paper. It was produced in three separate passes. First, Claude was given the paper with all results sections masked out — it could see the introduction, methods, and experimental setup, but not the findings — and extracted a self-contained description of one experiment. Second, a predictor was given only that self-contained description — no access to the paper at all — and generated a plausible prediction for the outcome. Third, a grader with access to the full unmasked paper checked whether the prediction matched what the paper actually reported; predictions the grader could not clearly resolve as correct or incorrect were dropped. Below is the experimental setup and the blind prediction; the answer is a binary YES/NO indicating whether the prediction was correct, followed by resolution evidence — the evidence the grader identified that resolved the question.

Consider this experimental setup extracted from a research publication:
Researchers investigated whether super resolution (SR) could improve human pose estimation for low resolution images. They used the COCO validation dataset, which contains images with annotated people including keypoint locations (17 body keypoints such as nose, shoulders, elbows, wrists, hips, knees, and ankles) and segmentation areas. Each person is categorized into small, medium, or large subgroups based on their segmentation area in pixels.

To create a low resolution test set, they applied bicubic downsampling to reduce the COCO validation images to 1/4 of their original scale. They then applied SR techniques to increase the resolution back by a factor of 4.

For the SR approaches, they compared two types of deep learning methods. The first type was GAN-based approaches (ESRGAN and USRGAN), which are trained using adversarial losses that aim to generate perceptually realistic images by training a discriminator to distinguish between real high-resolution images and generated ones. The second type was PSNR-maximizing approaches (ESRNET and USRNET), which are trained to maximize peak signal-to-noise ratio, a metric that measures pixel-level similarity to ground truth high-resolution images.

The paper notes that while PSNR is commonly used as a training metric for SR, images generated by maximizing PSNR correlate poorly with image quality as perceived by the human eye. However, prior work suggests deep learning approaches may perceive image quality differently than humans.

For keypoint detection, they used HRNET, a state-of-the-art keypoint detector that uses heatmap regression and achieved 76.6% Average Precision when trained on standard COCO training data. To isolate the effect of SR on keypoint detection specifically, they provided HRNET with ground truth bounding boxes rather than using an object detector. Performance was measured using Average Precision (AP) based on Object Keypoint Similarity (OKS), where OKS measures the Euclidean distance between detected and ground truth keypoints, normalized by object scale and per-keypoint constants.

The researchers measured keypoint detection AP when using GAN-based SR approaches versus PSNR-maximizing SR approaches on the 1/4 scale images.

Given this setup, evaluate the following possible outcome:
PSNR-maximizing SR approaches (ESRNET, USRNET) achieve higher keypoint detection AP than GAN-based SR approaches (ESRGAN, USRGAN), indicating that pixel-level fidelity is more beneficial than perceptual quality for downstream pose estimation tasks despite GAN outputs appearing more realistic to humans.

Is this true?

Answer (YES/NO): YES